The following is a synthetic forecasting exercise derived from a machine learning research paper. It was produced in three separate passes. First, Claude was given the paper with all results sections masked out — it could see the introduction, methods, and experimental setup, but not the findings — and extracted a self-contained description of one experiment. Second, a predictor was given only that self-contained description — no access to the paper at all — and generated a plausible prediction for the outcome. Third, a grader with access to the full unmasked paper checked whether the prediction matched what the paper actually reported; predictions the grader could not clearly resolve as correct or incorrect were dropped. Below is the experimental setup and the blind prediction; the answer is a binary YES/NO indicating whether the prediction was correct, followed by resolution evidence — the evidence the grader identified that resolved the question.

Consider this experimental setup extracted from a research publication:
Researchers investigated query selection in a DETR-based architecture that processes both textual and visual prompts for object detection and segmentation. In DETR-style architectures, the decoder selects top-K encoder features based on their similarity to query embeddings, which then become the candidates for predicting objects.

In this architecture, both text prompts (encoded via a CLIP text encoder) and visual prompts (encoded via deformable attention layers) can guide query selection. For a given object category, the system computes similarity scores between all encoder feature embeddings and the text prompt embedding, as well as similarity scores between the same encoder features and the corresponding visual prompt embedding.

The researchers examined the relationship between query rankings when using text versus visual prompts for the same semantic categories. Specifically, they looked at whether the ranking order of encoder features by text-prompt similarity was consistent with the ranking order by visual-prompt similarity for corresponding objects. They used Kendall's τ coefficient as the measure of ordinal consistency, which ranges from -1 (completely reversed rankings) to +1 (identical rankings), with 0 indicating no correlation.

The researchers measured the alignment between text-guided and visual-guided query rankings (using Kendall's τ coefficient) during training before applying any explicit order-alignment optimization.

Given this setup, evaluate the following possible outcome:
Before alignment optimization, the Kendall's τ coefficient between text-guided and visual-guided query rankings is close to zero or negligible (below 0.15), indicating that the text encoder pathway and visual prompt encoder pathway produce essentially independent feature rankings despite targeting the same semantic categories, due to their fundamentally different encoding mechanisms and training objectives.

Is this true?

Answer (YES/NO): YES